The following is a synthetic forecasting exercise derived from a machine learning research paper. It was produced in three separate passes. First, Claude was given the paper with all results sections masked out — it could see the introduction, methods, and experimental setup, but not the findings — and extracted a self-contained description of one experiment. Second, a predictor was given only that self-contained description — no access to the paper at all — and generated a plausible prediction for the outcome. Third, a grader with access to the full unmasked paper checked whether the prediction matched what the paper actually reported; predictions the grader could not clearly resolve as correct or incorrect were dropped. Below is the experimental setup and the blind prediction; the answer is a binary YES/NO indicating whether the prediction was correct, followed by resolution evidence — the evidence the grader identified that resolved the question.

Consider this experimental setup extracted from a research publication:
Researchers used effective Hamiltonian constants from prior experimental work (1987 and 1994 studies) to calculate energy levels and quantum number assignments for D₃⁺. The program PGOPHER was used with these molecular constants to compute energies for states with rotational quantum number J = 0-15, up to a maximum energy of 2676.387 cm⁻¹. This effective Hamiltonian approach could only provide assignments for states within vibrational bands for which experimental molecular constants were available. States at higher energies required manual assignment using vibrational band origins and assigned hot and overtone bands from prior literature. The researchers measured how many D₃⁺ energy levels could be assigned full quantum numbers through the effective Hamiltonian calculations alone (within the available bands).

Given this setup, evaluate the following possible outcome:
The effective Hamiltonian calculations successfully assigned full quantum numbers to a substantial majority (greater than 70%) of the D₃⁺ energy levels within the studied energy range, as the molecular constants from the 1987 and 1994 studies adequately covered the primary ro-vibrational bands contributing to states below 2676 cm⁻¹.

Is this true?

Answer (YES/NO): NO